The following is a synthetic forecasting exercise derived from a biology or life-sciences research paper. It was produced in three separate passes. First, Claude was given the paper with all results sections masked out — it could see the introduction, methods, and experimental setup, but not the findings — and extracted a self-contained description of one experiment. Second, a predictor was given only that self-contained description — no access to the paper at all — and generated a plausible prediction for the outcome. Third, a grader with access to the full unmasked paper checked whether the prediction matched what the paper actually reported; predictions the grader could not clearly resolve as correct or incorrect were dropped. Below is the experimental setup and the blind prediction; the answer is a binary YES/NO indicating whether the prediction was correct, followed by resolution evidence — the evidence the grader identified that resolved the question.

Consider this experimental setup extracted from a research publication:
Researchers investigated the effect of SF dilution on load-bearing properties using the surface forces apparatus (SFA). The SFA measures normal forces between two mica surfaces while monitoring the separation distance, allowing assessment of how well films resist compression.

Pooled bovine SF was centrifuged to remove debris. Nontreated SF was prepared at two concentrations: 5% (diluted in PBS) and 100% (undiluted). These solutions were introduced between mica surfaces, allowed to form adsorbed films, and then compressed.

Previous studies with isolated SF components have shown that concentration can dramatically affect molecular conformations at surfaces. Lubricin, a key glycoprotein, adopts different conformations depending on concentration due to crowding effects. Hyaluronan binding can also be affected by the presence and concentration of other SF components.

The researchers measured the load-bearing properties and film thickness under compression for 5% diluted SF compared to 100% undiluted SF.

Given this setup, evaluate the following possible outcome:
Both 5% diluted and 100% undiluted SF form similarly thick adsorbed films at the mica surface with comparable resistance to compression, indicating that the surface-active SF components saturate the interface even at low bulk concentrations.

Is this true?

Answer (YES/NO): NO